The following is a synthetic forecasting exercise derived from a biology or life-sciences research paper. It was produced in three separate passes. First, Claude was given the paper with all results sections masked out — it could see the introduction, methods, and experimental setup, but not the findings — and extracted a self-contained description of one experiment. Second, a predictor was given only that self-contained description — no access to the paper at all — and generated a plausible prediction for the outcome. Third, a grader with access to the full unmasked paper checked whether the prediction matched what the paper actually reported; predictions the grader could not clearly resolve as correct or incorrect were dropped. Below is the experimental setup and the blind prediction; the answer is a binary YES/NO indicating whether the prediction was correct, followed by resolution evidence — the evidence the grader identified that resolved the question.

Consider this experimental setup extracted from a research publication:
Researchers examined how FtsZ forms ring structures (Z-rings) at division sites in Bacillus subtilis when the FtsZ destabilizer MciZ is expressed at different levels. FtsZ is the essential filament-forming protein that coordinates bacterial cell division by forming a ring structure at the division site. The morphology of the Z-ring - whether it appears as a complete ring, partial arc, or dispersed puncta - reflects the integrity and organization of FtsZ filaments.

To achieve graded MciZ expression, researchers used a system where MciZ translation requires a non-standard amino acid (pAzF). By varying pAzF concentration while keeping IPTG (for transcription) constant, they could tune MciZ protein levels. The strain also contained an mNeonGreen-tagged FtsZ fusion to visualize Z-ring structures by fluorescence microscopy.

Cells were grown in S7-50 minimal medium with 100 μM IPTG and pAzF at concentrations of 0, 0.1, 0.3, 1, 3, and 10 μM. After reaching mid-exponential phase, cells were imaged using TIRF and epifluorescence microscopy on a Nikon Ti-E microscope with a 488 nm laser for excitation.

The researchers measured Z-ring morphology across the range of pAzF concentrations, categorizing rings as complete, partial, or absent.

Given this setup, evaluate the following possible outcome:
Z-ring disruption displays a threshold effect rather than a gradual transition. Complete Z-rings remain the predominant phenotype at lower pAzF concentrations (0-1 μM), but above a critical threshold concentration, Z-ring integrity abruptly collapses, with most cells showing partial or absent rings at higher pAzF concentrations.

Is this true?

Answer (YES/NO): YES